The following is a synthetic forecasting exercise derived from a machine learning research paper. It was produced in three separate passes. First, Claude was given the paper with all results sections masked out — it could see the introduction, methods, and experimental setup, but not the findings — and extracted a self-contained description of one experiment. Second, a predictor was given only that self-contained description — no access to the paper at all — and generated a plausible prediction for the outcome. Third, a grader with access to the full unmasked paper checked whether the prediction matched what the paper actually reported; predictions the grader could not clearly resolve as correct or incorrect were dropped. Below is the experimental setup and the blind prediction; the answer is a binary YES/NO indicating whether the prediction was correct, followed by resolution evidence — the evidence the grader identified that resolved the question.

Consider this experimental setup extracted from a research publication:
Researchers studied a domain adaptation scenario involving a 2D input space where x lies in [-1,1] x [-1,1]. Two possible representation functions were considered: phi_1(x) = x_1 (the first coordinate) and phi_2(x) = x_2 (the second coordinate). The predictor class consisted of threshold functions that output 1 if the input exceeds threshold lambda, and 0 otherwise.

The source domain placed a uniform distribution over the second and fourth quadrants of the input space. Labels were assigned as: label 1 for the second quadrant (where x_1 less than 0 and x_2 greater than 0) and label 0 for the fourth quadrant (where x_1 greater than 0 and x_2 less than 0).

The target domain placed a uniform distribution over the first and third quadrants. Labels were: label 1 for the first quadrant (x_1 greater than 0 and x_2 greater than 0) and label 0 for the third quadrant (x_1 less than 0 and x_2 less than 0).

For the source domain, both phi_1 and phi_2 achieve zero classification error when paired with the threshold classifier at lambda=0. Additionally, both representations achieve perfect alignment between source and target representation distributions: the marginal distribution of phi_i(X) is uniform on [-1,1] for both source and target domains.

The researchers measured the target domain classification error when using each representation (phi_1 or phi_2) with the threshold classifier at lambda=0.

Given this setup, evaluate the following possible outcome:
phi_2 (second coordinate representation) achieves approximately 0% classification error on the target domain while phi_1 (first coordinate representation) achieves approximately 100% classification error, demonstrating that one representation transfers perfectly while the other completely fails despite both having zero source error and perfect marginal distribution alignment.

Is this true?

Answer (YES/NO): YES